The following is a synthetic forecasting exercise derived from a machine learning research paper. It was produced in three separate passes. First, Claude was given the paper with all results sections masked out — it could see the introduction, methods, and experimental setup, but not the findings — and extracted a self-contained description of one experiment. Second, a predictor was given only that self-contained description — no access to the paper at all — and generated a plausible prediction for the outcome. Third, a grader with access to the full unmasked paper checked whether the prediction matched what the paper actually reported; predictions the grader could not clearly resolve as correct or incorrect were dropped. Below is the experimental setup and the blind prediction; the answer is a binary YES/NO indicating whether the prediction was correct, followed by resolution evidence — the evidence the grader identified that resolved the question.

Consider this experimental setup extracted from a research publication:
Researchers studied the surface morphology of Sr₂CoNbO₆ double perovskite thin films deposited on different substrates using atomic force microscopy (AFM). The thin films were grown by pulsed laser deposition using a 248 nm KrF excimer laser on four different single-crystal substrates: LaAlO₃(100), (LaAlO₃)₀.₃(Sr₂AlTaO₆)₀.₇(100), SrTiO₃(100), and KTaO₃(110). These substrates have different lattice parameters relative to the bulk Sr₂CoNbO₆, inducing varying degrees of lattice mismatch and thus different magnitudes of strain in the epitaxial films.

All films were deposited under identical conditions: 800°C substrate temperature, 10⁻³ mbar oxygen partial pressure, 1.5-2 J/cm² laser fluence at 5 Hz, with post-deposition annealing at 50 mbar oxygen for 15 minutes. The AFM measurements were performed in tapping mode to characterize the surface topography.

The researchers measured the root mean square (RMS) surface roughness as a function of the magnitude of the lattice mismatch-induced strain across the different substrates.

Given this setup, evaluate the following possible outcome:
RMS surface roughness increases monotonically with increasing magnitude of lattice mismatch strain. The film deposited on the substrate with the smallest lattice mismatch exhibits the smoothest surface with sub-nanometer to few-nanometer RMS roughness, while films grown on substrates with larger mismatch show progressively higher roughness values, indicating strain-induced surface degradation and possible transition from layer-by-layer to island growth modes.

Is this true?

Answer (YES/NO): YES